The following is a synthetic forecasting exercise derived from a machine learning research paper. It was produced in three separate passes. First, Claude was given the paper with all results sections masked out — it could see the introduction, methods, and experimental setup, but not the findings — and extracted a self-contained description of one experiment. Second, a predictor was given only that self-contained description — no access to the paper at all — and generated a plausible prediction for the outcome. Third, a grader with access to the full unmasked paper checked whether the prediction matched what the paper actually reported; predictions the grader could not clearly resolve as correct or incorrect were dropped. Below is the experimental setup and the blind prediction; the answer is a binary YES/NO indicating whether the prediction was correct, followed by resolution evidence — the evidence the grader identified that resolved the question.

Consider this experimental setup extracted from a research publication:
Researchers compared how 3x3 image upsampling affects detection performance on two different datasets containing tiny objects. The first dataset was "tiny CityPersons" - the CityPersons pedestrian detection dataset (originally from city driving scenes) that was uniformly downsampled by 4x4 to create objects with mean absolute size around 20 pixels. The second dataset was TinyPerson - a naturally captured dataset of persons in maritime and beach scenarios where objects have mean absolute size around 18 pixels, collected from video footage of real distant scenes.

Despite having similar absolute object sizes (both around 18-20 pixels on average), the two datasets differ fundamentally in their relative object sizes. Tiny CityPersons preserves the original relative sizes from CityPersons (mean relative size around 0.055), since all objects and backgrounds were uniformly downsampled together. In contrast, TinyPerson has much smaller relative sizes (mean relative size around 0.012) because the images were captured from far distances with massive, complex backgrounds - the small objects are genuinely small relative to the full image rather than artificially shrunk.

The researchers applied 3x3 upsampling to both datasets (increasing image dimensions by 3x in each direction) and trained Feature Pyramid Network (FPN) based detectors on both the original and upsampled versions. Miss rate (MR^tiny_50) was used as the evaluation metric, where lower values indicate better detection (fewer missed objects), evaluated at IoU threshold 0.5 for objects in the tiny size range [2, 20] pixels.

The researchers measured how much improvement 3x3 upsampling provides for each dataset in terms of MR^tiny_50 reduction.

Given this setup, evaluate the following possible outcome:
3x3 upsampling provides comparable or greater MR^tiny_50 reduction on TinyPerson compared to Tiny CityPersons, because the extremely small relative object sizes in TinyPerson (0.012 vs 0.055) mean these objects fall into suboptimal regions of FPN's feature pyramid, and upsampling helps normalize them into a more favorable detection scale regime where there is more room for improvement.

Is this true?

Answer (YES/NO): NO